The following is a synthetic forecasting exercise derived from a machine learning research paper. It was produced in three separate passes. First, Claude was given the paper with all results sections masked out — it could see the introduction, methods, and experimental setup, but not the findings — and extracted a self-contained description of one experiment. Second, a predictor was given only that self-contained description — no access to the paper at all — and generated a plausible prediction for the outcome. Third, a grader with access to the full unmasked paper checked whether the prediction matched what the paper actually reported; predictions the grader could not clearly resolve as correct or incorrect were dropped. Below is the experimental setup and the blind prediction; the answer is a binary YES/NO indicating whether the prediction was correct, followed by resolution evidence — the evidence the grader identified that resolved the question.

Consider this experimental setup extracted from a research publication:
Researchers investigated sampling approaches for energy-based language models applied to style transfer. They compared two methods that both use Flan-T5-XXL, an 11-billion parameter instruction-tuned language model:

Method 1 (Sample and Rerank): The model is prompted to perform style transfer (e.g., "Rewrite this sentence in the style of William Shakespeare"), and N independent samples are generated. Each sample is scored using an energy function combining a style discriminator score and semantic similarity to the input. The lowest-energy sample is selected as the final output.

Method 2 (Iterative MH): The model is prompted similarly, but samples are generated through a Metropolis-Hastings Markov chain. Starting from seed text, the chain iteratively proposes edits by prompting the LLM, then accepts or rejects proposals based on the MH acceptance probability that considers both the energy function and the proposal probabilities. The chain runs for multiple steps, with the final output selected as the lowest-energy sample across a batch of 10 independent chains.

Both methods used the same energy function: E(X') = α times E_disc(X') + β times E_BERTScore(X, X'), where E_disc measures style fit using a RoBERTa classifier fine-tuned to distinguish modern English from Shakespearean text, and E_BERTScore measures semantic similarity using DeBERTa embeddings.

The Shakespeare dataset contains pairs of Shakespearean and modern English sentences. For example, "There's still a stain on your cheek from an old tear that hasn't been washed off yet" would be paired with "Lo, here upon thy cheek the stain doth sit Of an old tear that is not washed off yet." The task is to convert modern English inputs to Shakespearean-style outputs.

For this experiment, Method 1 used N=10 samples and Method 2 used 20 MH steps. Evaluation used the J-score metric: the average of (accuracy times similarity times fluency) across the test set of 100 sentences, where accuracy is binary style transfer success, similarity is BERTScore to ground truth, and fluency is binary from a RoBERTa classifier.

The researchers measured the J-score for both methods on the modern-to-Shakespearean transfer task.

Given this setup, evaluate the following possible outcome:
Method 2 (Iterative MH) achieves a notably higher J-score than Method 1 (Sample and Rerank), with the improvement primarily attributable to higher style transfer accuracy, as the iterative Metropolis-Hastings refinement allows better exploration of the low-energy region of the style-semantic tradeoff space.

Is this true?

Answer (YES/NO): YES